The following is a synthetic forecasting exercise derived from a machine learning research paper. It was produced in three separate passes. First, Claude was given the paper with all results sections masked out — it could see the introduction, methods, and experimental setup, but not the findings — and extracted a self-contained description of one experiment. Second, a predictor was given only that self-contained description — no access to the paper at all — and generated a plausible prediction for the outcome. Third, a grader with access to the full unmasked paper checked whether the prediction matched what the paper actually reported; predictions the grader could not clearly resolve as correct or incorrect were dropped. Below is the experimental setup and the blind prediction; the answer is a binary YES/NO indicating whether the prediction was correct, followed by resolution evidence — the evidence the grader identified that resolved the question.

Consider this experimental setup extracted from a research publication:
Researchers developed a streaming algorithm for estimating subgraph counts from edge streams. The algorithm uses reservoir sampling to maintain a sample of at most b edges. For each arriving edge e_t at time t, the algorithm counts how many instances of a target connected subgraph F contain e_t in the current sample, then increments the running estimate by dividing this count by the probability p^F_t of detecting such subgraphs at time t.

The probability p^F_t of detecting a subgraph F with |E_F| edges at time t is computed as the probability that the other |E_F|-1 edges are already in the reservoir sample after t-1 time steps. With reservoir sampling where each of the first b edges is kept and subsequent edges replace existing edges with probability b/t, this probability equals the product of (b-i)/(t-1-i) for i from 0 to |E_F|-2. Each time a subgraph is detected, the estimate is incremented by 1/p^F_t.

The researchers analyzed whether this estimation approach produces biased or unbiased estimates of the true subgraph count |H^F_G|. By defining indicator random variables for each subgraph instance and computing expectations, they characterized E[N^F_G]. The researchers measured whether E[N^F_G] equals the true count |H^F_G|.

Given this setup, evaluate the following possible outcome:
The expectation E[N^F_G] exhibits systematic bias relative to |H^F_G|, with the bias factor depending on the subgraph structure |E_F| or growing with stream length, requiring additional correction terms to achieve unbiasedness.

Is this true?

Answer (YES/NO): NO